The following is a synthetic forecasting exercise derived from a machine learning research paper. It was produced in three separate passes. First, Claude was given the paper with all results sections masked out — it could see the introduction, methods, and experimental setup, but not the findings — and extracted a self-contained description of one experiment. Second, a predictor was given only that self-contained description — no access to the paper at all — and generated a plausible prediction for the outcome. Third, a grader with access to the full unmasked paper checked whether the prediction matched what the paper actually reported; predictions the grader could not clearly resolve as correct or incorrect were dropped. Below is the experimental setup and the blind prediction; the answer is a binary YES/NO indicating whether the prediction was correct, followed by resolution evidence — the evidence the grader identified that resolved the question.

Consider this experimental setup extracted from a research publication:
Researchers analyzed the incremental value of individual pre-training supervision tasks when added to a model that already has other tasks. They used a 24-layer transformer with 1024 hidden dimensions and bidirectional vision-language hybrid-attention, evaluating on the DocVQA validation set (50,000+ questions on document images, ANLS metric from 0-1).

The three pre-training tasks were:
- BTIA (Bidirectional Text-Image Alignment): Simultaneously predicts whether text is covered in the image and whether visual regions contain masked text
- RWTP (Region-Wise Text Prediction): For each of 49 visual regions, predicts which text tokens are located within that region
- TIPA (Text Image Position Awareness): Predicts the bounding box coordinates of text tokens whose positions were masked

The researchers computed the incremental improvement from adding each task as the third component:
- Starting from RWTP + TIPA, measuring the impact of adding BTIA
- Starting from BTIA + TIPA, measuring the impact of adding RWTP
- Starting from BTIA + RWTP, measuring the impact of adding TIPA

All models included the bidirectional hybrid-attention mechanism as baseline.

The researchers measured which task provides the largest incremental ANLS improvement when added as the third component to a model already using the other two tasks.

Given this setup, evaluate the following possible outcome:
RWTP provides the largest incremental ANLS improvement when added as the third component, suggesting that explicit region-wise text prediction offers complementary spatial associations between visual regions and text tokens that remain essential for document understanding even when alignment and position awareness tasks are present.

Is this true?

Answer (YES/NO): NO